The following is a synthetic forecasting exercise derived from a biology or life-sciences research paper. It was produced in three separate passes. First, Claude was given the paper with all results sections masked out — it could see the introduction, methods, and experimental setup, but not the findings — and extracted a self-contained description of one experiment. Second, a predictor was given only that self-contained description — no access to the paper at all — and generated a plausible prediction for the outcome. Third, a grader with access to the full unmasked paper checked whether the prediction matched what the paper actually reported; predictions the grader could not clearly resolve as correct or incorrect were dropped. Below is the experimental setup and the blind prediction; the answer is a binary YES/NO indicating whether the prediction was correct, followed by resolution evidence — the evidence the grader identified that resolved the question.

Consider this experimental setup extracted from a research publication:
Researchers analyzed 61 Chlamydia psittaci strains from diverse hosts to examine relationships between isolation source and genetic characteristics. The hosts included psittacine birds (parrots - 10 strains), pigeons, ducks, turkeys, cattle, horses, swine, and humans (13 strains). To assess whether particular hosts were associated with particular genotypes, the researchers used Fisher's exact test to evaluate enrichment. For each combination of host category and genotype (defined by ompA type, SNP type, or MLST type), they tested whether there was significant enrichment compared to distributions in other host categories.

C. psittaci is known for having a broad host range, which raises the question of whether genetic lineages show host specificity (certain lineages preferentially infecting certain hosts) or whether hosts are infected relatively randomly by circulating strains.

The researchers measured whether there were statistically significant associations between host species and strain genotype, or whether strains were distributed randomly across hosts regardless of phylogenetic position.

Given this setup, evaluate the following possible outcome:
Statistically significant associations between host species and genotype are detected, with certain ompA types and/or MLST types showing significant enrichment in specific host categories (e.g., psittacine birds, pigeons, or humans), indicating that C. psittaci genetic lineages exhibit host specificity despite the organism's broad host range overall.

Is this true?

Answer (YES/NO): YES